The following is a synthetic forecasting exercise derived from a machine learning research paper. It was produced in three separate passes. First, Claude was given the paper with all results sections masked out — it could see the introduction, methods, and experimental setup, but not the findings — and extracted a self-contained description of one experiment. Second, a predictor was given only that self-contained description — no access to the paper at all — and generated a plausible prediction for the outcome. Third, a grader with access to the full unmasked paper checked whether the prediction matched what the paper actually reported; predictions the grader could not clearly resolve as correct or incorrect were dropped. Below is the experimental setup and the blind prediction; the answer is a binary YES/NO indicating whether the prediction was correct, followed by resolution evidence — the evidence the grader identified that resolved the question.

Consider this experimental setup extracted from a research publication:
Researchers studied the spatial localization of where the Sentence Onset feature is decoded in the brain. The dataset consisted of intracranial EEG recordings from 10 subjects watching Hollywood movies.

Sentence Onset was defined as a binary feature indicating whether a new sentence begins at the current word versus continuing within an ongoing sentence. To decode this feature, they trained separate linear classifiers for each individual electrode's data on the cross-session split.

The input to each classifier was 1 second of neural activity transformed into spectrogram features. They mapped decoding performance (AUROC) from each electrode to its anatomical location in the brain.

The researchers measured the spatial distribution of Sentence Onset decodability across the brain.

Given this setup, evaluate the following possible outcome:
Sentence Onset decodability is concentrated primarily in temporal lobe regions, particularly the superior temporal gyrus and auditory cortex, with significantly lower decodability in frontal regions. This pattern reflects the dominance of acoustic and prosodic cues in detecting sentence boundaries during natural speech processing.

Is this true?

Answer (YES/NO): NO